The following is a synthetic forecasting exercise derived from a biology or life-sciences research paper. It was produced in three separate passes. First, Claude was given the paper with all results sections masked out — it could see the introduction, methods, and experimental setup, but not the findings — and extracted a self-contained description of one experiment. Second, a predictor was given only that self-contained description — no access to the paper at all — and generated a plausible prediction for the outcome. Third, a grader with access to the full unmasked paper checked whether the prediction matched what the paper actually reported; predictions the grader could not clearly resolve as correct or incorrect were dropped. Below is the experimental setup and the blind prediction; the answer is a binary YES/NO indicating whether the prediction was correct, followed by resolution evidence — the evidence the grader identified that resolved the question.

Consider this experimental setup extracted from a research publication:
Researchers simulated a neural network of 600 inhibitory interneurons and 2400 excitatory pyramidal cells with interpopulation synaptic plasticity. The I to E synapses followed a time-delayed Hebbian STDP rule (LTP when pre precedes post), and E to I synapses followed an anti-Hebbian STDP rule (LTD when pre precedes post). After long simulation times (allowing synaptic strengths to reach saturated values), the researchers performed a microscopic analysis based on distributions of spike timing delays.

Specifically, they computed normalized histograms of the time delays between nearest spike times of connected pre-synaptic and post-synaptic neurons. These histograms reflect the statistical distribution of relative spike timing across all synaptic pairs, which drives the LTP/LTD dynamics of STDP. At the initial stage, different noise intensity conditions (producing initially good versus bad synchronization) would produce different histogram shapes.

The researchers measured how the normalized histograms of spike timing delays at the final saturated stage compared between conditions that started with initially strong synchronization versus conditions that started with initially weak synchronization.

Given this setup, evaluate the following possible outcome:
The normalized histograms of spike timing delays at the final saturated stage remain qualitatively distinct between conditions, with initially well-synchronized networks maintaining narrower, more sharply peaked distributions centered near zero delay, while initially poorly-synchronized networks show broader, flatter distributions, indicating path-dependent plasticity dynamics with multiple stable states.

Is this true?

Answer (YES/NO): NO